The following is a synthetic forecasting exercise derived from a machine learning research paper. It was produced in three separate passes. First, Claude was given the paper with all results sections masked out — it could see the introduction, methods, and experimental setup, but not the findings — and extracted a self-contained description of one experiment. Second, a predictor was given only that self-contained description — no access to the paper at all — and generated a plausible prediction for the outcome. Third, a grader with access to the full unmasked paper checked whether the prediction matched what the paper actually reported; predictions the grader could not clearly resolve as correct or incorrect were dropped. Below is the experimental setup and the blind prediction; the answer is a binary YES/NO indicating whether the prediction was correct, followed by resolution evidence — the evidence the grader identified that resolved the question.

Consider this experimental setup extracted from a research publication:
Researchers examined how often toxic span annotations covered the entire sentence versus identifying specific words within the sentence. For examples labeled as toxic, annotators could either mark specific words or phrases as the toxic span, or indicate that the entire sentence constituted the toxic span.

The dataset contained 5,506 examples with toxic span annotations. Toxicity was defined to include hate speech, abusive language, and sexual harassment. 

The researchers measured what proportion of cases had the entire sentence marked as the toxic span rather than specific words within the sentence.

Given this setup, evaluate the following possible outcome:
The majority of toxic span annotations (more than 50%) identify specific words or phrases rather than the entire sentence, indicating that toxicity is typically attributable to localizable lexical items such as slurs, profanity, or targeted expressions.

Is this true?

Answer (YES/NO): YES